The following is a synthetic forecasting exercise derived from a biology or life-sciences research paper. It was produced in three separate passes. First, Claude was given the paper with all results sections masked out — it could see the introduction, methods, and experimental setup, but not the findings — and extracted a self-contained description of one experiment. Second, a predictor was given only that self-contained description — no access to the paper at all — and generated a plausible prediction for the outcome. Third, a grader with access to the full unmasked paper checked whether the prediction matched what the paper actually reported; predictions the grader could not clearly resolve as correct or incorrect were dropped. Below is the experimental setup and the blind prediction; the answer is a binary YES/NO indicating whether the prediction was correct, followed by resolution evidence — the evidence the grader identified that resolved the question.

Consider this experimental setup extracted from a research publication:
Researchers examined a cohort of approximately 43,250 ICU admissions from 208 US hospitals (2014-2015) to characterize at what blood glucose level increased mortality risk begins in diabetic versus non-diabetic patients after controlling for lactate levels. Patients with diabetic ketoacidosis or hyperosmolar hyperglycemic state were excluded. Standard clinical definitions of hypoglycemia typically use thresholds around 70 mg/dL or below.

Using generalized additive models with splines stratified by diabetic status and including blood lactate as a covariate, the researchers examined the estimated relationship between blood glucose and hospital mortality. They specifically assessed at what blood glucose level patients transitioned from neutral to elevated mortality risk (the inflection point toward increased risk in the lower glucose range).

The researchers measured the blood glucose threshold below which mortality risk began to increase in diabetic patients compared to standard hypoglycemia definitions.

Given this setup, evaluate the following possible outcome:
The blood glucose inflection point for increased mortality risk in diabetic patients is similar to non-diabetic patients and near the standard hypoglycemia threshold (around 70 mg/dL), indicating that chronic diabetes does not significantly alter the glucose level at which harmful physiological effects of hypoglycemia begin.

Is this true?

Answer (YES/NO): NO